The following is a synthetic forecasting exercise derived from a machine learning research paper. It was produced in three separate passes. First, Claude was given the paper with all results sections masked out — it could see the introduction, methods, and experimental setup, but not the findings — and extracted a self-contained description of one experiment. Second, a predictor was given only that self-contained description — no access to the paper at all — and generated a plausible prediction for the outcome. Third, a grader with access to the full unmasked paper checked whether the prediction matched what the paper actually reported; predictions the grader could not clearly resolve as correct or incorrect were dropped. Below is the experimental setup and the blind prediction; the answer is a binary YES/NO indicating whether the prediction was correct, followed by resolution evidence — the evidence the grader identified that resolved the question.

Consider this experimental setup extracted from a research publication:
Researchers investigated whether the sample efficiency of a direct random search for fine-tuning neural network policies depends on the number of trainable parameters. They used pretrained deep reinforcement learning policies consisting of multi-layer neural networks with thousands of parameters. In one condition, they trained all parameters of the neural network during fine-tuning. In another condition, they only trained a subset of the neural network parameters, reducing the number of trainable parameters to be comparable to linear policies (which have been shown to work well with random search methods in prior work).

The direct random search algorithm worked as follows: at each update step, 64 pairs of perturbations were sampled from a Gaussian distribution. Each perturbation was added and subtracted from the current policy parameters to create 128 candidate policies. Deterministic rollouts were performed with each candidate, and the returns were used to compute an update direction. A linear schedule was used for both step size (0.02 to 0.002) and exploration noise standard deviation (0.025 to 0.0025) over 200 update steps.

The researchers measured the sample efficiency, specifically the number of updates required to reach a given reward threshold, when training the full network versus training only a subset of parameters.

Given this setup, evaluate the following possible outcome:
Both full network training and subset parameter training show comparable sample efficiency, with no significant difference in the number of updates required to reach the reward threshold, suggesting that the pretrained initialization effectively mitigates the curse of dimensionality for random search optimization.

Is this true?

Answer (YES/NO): YES